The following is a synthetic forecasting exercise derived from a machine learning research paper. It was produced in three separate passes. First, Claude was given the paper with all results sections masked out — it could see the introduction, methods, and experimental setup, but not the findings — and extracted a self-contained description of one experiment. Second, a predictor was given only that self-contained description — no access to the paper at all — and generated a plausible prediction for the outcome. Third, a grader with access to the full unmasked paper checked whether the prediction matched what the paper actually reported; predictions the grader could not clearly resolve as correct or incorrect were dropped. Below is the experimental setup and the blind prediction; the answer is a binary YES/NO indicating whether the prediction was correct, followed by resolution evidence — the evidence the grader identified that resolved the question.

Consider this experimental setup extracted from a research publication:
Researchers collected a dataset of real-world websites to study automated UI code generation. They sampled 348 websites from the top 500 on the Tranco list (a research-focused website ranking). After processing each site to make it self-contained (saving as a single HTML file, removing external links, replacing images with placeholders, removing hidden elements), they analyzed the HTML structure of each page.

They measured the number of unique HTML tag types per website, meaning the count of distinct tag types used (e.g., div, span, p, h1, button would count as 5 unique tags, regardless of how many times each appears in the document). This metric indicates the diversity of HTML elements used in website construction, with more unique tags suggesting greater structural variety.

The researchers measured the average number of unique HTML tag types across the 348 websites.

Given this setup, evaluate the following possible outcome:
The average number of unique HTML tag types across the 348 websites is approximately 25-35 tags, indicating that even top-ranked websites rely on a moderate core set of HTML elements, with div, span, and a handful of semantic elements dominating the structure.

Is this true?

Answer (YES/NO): YES